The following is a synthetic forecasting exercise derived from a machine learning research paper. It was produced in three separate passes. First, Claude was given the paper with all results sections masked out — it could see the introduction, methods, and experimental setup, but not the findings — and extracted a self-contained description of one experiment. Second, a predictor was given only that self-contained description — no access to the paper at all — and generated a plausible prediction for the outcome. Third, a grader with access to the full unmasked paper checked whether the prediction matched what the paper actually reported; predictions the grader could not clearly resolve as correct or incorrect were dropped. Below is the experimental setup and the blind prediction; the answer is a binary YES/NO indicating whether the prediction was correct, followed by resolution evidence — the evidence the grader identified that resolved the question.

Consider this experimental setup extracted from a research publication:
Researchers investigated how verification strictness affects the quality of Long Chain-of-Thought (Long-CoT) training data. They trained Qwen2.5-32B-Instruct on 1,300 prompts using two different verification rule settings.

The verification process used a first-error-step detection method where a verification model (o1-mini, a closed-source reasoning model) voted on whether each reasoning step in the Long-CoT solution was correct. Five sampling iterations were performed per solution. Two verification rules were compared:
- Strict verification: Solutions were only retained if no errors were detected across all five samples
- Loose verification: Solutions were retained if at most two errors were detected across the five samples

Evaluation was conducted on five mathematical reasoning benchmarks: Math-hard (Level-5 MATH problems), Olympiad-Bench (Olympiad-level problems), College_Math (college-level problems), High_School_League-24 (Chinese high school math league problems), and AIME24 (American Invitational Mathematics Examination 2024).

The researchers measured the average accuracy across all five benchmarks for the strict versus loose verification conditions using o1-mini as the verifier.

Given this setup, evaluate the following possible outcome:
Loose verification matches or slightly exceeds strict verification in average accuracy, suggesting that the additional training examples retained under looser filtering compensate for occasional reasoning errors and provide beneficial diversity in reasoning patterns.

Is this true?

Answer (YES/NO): YES